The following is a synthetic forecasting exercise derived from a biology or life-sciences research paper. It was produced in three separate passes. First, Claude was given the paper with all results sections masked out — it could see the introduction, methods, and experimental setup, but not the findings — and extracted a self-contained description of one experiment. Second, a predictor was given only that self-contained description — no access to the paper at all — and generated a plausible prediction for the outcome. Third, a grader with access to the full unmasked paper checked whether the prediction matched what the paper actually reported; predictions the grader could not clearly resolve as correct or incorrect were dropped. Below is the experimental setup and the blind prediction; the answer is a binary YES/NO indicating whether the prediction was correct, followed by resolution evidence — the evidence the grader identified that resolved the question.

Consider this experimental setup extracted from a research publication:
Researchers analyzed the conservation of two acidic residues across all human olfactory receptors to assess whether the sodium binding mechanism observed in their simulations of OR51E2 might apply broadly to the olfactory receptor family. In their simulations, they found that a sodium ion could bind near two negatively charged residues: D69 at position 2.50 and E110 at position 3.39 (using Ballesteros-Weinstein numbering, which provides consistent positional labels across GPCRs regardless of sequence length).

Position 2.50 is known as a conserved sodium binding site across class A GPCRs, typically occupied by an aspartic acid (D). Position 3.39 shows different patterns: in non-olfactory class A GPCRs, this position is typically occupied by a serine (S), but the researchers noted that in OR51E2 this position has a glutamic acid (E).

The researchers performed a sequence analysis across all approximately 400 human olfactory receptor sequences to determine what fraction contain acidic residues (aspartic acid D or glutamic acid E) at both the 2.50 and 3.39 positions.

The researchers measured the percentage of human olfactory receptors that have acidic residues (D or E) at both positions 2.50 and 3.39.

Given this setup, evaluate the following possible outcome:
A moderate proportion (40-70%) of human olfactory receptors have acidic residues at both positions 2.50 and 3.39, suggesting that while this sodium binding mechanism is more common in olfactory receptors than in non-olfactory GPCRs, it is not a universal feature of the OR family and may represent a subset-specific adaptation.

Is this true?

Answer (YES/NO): NO